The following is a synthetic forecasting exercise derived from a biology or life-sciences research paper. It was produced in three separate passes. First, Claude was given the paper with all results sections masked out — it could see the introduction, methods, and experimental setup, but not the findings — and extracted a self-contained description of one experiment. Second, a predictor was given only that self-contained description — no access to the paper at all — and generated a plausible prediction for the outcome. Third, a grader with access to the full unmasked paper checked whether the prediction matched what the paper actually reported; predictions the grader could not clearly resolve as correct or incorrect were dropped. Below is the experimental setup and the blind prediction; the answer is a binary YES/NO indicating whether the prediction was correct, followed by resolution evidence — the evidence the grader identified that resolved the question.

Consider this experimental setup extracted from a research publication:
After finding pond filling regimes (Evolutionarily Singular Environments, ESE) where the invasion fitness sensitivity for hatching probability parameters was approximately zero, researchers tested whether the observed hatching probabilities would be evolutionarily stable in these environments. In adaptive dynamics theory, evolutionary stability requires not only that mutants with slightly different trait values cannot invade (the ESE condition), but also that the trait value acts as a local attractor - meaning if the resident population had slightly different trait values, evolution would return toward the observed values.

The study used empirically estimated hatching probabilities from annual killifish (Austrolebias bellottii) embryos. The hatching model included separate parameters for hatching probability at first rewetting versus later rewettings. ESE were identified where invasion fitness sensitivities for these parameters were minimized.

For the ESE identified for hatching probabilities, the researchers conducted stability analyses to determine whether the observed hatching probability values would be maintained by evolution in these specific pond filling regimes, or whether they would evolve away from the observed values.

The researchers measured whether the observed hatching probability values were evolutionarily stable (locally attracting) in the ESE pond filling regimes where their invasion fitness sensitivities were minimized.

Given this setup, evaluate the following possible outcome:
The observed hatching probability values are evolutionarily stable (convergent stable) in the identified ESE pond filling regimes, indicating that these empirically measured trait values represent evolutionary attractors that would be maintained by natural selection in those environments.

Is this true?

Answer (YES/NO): NO